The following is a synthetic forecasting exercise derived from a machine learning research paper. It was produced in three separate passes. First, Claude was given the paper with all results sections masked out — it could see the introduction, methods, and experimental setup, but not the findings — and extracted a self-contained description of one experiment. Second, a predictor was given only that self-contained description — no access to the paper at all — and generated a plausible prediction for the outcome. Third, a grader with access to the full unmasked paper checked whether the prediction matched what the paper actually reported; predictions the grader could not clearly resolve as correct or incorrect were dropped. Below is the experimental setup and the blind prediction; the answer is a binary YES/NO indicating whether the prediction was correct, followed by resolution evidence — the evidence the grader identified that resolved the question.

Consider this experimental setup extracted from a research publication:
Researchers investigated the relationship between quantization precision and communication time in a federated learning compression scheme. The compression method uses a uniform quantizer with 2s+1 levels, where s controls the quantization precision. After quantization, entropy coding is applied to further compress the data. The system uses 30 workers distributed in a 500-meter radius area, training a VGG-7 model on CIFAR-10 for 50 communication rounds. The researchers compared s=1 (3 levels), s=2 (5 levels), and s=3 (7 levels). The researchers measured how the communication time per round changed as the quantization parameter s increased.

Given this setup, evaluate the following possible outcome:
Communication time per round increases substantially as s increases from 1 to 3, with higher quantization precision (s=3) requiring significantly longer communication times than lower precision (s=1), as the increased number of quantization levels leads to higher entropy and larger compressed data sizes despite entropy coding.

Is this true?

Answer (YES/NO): YES